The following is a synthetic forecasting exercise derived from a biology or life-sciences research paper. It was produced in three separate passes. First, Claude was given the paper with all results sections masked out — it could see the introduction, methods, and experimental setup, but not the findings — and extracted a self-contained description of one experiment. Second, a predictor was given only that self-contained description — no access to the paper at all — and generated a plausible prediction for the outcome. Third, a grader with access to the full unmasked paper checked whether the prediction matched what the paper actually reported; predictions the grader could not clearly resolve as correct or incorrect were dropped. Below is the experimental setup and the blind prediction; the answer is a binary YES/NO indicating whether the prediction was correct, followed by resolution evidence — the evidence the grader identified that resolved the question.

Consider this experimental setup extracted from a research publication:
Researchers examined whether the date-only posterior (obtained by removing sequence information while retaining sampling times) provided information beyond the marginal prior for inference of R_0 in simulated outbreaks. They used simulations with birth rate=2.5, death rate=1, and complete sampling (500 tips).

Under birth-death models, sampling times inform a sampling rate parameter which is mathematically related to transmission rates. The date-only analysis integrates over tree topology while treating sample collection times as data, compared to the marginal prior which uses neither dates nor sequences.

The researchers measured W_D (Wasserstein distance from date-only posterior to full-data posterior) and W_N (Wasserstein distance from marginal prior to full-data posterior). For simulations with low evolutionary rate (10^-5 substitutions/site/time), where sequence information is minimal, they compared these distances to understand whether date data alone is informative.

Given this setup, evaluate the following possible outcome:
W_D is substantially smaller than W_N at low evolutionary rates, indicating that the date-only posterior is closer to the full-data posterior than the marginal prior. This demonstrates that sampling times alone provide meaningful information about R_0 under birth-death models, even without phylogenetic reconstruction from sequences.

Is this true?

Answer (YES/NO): YES